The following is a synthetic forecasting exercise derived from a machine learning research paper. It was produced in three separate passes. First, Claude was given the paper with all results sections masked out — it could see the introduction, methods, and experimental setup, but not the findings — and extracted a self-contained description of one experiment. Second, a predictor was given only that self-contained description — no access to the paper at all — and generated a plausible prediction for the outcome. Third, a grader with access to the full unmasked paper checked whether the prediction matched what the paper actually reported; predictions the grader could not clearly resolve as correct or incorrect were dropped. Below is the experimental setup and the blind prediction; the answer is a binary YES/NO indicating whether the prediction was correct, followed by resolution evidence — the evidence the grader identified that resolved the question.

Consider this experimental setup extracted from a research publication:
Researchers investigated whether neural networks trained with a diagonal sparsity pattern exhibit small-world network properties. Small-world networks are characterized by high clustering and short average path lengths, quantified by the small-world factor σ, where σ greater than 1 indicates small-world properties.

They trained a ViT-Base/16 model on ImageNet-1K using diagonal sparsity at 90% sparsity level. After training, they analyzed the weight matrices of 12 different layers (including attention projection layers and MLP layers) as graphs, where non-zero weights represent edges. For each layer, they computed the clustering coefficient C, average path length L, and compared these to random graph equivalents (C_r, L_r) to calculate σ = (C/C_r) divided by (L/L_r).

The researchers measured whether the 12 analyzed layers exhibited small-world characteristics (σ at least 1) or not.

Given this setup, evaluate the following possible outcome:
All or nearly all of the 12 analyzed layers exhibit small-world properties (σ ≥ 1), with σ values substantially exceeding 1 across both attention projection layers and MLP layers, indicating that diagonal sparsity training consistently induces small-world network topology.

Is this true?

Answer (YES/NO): NO